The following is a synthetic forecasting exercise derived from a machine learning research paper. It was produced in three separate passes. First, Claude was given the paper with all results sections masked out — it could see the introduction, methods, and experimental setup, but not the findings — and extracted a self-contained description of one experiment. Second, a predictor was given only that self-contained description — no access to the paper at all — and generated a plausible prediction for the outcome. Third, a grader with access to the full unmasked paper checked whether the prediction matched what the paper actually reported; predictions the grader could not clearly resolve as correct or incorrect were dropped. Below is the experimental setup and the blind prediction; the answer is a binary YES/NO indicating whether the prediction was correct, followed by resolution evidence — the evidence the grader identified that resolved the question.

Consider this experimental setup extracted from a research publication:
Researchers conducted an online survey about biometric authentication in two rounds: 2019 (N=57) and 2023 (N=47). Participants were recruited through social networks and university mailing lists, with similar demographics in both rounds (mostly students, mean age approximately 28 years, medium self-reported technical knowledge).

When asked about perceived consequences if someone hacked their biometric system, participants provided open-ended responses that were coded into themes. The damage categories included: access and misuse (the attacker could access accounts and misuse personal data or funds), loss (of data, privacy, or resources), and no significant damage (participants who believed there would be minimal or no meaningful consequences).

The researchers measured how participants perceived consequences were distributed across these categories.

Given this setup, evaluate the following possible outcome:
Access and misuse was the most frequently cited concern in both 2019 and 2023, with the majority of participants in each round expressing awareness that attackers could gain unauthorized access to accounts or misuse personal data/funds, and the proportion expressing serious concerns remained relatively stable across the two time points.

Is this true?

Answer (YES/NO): NO